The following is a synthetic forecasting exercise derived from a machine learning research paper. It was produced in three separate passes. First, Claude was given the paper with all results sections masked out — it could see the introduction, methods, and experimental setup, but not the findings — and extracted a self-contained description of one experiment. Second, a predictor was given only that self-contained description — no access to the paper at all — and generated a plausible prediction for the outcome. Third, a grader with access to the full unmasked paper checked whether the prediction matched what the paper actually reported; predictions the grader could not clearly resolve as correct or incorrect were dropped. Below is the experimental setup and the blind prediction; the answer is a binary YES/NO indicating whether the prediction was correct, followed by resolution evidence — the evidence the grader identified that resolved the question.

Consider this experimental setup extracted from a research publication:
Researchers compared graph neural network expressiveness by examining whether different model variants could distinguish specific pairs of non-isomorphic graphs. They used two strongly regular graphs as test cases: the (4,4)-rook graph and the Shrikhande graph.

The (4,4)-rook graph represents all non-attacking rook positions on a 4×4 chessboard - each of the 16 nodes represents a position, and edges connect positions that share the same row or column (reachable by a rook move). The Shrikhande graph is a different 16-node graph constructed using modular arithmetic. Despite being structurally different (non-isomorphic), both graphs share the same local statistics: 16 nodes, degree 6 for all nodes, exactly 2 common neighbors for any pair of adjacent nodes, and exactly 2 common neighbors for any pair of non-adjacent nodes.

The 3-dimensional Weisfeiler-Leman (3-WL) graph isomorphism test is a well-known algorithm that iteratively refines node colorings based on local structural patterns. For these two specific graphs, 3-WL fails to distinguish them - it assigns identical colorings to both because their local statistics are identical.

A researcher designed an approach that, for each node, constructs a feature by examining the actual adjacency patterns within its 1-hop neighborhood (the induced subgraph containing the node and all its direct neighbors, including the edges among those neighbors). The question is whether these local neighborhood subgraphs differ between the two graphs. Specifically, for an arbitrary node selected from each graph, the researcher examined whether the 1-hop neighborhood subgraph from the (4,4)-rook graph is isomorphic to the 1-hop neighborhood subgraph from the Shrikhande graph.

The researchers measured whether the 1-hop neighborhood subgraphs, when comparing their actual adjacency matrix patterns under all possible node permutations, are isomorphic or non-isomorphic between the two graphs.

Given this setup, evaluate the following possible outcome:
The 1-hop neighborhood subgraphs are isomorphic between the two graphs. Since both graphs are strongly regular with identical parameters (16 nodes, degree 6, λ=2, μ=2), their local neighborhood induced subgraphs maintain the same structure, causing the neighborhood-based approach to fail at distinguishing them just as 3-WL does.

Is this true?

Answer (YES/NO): NO